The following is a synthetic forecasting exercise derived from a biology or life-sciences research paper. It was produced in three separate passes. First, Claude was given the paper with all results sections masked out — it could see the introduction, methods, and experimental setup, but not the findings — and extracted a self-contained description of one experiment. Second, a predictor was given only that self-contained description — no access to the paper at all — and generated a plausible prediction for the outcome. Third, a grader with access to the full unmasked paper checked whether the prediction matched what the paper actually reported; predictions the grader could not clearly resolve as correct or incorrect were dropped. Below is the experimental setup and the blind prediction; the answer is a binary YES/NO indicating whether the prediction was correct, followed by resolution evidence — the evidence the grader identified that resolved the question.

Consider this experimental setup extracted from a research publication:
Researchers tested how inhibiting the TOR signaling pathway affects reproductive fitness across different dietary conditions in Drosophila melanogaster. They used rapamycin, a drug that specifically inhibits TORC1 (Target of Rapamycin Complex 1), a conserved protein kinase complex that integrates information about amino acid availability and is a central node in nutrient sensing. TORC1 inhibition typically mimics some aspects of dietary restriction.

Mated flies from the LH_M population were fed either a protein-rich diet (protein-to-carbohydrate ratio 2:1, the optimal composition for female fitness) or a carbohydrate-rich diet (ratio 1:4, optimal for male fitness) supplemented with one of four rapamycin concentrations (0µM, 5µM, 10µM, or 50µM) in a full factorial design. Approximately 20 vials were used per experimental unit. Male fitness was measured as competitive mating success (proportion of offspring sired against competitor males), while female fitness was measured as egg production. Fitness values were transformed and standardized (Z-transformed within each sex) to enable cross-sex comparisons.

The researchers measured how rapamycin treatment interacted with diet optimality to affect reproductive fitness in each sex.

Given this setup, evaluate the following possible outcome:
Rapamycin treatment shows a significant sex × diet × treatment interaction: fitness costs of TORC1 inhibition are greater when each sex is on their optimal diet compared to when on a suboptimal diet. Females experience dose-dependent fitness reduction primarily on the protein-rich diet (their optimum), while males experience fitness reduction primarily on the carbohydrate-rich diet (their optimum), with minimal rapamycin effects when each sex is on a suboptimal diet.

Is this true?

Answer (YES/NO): NO